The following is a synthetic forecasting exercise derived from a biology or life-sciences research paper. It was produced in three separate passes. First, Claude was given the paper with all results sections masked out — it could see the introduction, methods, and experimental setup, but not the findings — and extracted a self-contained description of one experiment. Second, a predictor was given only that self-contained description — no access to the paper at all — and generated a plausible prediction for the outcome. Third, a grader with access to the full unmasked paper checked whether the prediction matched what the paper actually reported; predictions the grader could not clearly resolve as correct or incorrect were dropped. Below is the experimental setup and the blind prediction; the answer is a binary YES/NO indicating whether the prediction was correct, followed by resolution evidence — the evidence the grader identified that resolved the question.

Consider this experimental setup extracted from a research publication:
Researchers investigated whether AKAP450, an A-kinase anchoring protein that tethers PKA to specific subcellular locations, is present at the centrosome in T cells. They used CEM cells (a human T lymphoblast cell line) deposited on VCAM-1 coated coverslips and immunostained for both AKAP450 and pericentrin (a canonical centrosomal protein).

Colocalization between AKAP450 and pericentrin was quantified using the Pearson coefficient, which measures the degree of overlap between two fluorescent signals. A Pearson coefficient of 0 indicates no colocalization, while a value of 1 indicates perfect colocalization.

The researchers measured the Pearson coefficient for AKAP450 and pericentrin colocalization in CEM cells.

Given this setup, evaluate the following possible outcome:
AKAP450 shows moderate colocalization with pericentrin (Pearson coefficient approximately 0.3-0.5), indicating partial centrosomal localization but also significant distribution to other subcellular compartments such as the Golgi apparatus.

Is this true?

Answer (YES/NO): NO